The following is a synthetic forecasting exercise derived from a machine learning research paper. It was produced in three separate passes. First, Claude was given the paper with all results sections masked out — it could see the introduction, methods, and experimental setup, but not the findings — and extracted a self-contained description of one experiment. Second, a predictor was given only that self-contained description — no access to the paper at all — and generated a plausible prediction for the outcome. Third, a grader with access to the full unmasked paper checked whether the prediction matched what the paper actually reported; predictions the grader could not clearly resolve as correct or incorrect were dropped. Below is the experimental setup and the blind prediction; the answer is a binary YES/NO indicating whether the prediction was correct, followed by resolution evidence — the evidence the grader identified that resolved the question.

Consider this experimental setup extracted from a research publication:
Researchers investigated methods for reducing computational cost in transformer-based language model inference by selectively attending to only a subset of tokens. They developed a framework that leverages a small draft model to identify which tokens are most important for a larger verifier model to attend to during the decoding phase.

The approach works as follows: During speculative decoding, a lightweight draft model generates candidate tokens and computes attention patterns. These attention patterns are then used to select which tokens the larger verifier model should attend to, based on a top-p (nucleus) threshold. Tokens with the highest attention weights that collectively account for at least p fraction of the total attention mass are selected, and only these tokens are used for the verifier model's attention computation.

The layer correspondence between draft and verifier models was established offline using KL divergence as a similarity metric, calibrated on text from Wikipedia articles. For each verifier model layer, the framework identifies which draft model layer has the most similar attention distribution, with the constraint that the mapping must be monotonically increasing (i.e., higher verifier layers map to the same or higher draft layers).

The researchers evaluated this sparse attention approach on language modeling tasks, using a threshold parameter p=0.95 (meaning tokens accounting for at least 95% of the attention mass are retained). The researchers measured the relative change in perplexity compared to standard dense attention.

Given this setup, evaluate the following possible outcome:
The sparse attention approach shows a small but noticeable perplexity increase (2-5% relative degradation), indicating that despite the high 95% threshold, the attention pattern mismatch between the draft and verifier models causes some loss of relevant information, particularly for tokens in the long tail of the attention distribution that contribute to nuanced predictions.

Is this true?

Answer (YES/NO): NO